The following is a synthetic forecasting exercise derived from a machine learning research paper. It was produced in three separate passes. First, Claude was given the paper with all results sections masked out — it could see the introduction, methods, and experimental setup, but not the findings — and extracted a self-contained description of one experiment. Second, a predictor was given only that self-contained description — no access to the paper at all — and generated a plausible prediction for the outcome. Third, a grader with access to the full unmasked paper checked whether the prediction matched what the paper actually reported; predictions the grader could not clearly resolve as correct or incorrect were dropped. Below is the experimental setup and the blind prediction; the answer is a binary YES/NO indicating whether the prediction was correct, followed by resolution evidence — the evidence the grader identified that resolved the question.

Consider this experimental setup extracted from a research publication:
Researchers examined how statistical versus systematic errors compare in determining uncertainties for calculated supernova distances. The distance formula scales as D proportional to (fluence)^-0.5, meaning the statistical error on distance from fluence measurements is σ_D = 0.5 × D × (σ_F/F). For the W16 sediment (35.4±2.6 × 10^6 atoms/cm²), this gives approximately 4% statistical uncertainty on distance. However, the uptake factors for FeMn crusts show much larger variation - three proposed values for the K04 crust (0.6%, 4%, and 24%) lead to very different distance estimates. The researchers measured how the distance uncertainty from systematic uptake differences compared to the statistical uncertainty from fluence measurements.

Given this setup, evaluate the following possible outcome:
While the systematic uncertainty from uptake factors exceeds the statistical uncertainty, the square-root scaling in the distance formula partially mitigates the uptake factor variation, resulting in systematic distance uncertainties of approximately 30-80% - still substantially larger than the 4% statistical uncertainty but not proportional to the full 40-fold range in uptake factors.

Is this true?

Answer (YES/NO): NO